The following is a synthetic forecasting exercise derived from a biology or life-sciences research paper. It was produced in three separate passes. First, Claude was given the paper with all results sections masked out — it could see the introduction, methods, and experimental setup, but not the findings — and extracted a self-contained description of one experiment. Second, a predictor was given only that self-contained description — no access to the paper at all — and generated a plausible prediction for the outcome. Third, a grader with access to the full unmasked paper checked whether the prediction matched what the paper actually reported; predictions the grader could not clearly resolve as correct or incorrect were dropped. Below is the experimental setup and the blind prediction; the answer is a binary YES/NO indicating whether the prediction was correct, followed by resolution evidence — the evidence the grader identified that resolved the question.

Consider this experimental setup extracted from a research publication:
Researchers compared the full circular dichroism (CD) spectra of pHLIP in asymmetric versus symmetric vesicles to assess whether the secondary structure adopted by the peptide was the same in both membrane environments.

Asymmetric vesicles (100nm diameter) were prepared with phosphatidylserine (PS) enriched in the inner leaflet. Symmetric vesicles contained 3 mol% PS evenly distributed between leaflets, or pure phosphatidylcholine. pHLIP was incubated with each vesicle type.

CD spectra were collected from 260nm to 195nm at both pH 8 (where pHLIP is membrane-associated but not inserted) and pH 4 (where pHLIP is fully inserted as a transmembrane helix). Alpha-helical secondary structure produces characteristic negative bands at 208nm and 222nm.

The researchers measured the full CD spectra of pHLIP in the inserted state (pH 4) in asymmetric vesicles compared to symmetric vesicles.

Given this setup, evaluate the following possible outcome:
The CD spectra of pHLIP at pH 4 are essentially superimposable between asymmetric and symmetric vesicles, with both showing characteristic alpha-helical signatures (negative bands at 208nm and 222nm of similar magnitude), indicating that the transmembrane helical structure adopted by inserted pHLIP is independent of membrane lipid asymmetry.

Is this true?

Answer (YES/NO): YES